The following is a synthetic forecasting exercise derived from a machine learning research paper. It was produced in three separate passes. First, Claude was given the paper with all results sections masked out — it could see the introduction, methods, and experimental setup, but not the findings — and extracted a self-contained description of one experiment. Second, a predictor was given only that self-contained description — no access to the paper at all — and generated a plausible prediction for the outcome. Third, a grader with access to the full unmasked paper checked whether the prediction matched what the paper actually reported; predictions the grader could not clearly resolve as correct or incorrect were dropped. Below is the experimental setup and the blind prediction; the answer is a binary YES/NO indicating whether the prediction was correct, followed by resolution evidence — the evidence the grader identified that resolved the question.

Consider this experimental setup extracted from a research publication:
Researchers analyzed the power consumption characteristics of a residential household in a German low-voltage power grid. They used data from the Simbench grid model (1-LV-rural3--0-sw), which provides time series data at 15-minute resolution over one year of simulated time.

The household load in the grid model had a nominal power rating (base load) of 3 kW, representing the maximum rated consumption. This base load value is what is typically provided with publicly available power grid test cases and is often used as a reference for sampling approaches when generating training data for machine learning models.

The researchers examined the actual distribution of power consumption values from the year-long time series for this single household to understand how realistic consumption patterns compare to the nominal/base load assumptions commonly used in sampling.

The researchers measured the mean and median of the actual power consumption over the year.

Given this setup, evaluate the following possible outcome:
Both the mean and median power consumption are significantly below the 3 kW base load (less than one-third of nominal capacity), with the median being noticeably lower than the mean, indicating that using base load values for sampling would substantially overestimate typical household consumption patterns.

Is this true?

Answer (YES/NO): YES